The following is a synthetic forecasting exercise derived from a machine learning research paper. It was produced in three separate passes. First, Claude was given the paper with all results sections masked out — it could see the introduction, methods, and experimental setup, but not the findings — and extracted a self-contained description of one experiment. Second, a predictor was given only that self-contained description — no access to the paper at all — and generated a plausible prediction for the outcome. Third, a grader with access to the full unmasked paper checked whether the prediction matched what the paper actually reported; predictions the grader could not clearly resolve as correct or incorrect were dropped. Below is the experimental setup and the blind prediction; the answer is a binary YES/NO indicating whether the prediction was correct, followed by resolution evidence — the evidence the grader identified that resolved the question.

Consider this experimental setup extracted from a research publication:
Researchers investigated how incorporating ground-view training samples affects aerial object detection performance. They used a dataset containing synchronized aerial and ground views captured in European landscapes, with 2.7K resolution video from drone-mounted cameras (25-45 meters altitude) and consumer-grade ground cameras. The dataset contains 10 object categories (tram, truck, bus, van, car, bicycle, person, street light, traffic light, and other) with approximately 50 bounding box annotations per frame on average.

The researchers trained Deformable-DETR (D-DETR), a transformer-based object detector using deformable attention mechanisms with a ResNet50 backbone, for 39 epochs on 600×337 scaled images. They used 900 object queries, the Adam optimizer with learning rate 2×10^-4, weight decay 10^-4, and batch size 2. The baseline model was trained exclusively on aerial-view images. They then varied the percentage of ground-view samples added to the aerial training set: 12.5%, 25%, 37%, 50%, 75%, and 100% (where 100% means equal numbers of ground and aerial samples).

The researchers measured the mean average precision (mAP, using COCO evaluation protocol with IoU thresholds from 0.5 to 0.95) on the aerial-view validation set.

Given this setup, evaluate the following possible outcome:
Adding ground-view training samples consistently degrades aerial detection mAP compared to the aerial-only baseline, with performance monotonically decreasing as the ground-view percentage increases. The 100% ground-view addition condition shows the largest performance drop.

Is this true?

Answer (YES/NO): NO